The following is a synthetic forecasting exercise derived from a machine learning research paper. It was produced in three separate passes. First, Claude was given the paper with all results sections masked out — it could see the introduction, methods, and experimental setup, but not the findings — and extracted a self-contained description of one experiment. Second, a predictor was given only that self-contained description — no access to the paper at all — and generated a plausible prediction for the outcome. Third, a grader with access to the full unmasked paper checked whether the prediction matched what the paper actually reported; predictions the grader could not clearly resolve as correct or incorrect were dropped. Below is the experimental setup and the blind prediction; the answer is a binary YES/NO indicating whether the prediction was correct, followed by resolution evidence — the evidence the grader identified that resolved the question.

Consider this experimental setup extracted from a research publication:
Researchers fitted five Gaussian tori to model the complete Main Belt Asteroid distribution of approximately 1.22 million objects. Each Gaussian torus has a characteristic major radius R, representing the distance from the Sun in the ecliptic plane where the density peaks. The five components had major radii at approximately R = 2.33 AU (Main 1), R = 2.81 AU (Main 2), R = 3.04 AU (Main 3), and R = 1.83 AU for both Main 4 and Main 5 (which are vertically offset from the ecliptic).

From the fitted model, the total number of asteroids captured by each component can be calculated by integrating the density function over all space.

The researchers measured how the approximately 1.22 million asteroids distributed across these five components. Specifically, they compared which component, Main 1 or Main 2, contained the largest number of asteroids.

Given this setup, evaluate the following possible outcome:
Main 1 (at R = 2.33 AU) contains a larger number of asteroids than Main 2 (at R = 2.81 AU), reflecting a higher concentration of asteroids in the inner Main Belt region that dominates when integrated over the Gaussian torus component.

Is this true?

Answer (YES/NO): NO